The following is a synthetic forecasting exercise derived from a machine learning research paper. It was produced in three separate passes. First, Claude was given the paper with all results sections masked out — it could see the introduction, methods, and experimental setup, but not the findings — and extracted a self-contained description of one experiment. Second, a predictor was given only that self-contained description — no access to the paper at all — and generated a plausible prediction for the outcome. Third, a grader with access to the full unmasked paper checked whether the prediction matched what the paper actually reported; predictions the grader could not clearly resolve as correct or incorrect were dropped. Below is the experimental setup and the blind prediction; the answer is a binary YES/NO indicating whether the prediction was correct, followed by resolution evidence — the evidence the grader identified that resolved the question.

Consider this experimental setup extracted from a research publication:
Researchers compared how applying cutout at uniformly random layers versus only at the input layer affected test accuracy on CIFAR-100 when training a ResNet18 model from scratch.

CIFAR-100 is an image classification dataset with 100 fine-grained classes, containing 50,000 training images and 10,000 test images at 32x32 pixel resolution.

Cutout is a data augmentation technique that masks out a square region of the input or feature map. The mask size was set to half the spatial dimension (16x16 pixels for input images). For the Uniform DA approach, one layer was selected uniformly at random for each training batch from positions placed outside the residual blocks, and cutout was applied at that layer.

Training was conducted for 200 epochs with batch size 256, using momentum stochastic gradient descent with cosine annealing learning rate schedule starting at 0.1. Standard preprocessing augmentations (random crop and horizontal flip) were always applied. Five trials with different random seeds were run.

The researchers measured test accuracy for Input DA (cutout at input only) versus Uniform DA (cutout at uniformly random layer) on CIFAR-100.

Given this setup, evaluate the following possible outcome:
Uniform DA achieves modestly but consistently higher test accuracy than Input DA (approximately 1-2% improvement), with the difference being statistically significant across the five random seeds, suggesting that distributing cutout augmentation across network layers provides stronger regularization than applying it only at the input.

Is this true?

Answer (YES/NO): YES